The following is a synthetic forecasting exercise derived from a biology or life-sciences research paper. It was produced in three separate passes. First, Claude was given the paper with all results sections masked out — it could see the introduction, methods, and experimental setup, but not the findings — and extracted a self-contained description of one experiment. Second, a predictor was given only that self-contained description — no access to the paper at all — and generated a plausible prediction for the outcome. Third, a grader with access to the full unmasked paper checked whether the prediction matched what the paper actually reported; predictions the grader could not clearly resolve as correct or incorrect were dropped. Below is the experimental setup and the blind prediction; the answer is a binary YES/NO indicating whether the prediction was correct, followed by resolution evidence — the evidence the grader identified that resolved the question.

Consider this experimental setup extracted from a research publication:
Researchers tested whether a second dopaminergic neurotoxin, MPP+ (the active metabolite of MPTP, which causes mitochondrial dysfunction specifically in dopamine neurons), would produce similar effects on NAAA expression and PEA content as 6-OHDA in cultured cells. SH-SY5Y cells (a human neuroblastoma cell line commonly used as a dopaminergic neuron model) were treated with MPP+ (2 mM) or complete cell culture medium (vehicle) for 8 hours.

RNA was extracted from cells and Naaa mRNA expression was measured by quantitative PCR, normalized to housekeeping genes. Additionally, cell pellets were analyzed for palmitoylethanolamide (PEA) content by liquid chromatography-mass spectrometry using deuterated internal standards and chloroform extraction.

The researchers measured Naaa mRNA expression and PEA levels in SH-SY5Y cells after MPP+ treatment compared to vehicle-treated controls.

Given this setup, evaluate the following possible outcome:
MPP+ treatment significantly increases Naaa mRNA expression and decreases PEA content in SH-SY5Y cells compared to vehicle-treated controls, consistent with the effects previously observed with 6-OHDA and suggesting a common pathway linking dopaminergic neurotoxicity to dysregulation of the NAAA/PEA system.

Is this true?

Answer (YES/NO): NO